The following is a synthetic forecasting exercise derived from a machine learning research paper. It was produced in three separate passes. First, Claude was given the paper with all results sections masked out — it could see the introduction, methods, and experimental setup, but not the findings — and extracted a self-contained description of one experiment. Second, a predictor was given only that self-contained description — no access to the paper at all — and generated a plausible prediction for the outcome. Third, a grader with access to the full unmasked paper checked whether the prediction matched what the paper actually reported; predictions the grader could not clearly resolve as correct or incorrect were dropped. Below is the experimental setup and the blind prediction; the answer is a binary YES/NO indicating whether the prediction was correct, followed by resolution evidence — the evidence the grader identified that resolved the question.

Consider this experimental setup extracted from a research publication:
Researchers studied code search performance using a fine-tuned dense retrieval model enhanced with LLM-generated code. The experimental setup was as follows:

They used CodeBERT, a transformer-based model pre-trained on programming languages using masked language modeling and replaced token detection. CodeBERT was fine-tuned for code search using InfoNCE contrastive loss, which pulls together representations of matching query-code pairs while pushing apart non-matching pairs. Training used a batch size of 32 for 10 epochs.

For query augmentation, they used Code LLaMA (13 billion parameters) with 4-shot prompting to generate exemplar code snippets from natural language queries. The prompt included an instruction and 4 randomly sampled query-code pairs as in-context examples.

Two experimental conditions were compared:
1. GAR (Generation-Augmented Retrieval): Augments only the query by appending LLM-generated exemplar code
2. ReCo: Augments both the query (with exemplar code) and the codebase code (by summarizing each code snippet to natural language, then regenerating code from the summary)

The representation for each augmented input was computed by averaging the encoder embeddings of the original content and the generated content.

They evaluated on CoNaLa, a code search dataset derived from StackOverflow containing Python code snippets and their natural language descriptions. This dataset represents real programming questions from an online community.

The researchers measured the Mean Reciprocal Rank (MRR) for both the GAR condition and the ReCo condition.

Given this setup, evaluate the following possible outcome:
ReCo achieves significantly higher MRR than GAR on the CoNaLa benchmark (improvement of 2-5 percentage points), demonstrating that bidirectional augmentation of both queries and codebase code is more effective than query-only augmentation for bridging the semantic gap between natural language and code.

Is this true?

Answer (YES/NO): NO